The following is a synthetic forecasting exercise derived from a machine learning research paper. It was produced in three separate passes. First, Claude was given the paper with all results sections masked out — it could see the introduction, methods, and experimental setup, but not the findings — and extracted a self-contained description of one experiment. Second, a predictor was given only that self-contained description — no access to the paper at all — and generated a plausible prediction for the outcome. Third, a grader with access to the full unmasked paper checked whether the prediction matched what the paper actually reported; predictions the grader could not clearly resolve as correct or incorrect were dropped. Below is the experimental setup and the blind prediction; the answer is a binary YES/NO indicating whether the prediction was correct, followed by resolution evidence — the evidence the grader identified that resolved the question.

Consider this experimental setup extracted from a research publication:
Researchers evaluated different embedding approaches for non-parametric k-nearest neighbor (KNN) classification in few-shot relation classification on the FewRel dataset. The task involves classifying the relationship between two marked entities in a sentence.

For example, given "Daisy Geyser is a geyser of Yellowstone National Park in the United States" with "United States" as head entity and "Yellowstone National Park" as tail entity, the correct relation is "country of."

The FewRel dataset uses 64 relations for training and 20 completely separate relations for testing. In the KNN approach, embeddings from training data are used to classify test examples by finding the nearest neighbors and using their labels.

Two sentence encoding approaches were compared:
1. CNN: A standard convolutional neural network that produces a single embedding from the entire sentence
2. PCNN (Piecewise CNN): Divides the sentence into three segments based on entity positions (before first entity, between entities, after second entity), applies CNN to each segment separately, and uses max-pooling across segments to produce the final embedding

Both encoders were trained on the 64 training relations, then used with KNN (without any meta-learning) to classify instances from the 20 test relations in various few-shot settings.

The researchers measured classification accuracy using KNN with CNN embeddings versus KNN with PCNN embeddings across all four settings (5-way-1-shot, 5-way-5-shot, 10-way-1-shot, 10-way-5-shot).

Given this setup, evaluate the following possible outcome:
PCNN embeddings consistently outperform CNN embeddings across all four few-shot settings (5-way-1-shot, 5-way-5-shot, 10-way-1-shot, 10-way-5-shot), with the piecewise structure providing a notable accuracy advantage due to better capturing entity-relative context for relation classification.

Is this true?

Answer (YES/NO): YES